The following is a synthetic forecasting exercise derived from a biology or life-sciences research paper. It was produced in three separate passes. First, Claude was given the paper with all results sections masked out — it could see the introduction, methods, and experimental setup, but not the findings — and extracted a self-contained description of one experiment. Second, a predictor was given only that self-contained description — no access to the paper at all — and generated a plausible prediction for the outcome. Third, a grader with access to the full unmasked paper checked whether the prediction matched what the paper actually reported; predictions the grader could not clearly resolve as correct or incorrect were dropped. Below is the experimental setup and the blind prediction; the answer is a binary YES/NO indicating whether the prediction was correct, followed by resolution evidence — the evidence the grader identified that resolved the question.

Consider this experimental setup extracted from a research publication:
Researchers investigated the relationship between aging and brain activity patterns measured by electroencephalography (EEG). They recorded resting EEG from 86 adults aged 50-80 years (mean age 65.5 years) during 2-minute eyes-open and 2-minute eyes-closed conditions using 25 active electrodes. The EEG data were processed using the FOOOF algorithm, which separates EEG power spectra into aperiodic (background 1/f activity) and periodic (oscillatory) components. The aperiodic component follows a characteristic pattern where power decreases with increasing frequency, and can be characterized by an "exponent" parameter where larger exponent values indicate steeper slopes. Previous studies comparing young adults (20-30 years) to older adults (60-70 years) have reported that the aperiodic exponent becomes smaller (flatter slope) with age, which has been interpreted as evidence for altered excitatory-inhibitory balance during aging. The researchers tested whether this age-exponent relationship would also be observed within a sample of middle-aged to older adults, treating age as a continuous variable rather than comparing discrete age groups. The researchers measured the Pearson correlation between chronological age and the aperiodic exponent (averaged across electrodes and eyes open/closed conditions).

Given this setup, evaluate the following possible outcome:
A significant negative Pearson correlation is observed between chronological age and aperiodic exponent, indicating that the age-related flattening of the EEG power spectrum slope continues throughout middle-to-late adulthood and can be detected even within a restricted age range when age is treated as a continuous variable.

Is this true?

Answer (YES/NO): NO